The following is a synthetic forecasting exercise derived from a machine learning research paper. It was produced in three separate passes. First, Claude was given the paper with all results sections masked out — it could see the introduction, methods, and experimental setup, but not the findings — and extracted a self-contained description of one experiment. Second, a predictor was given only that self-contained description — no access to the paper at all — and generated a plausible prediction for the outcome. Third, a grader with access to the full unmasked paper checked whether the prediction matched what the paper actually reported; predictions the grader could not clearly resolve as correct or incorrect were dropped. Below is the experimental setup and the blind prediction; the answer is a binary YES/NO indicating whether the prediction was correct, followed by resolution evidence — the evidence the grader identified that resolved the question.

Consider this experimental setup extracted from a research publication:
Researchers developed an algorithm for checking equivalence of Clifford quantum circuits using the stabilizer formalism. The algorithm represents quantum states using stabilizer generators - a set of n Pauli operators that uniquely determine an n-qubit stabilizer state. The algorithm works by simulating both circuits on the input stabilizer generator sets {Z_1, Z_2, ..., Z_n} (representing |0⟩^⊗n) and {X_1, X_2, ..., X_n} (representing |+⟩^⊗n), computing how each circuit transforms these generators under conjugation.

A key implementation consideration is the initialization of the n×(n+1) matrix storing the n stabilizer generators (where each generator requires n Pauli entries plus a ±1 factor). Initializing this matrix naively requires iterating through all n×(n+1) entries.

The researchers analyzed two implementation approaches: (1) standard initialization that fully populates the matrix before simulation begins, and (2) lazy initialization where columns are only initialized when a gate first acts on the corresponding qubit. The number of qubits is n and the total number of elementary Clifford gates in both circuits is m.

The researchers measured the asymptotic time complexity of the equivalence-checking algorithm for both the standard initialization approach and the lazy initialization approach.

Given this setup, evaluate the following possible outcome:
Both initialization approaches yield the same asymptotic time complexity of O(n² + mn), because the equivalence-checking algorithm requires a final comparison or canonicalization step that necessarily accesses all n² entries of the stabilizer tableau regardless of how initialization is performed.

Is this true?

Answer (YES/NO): NO